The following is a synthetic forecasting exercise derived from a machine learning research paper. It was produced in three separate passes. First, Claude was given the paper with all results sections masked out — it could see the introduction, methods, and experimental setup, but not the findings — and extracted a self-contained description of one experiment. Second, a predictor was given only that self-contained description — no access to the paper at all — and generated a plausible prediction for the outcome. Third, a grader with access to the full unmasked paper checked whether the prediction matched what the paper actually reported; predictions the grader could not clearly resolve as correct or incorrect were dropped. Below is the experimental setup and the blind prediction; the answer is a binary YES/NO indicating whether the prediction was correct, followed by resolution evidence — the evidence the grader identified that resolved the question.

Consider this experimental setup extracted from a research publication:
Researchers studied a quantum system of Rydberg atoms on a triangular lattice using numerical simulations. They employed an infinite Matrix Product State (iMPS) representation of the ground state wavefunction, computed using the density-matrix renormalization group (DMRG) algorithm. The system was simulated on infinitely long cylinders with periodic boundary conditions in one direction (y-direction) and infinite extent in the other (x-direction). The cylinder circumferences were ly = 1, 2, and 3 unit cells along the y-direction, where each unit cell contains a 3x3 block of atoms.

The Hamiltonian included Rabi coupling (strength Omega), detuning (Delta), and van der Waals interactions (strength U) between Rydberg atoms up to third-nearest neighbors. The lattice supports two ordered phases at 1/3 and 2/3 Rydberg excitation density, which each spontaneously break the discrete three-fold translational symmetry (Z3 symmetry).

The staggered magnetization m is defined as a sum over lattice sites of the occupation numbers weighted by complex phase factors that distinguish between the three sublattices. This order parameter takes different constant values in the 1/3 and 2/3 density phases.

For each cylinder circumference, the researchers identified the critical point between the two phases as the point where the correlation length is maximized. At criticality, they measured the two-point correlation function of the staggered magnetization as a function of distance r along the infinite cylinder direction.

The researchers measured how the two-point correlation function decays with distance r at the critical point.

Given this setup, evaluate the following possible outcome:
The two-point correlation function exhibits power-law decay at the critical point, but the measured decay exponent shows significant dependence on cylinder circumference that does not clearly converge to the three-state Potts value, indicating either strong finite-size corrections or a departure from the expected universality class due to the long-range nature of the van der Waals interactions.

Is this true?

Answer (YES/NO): YES